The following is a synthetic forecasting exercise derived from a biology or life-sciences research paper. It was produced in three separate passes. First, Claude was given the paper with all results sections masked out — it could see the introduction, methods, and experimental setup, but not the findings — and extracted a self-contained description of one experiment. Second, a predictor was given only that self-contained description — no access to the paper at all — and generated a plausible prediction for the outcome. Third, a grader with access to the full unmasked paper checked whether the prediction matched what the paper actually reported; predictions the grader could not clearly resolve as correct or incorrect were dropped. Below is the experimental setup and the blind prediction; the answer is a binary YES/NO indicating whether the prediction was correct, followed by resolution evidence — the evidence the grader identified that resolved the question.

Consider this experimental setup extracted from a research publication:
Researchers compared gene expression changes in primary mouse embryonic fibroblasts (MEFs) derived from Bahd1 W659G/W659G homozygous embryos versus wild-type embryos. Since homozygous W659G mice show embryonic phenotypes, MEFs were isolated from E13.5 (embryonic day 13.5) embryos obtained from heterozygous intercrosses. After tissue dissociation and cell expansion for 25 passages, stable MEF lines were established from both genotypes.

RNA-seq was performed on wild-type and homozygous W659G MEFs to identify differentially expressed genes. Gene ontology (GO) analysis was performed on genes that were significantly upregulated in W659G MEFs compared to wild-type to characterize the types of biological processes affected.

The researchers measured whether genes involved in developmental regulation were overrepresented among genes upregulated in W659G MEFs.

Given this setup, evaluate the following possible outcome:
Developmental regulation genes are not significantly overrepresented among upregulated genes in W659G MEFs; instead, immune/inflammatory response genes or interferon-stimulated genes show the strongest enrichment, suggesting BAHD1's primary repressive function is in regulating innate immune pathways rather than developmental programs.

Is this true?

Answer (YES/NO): NO